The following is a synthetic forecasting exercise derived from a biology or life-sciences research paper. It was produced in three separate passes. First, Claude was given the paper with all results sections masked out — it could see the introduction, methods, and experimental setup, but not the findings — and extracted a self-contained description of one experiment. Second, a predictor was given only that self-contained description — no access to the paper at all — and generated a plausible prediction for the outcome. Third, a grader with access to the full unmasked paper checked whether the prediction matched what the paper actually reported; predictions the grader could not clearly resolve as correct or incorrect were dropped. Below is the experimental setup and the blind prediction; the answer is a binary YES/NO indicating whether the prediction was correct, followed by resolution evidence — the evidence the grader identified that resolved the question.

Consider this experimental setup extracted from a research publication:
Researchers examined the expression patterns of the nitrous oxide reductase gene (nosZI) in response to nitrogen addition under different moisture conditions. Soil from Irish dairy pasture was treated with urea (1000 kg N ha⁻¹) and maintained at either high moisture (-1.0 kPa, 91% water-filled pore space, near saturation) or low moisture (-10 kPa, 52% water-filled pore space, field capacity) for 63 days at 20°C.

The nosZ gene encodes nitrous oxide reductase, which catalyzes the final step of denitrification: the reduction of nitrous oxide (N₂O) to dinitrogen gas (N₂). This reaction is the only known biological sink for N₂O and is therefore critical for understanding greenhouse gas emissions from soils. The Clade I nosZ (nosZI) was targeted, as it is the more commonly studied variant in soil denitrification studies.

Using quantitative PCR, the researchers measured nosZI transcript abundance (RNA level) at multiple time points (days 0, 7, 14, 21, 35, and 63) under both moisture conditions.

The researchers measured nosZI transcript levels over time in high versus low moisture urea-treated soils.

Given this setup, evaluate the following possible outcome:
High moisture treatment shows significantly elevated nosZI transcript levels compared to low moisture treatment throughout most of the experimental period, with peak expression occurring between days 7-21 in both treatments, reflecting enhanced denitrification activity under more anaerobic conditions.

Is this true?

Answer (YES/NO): NO